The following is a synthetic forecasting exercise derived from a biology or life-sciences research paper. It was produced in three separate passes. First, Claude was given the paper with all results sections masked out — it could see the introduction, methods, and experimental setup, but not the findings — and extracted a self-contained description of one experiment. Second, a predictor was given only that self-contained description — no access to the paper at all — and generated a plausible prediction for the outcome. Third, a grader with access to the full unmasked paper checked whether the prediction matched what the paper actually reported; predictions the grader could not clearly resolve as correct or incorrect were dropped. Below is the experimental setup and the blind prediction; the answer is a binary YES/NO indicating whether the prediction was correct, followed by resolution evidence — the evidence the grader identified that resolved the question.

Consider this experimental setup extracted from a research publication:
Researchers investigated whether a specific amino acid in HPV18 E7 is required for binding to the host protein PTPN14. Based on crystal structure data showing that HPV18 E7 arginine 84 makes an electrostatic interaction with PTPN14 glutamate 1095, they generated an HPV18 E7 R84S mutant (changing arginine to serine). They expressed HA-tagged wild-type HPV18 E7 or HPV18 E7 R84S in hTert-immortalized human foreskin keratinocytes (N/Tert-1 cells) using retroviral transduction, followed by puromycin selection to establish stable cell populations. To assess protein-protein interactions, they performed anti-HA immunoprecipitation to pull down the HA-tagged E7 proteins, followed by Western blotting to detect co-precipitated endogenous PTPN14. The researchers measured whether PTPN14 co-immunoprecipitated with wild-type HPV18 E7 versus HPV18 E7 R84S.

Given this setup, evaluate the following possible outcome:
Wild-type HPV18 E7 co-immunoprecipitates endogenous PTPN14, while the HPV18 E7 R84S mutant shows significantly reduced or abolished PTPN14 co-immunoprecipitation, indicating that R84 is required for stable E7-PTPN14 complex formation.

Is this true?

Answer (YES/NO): YES